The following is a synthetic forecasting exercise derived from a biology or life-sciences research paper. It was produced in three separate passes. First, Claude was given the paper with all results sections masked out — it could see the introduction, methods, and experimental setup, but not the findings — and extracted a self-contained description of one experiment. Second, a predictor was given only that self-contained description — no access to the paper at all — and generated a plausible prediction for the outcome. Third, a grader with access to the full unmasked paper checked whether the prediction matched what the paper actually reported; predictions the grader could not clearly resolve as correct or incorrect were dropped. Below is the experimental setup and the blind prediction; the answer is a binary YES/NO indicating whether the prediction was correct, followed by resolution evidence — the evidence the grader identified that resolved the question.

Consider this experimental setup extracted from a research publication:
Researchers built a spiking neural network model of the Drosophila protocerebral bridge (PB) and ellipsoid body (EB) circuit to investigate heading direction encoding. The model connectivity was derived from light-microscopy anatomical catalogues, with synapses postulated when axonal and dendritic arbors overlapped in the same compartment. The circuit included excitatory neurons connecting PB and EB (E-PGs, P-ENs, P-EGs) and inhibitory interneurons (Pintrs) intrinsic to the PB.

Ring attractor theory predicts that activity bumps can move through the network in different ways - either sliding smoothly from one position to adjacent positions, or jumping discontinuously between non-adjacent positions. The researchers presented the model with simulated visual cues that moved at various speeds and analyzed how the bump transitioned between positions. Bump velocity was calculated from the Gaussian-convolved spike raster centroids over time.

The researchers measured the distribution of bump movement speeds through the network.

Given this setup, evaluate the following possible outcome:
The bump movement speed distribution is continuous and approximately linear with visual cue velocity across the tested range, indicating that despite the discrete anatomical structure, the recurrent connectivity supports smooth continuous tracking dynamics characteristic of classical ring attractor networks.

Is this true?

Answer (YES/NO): NO